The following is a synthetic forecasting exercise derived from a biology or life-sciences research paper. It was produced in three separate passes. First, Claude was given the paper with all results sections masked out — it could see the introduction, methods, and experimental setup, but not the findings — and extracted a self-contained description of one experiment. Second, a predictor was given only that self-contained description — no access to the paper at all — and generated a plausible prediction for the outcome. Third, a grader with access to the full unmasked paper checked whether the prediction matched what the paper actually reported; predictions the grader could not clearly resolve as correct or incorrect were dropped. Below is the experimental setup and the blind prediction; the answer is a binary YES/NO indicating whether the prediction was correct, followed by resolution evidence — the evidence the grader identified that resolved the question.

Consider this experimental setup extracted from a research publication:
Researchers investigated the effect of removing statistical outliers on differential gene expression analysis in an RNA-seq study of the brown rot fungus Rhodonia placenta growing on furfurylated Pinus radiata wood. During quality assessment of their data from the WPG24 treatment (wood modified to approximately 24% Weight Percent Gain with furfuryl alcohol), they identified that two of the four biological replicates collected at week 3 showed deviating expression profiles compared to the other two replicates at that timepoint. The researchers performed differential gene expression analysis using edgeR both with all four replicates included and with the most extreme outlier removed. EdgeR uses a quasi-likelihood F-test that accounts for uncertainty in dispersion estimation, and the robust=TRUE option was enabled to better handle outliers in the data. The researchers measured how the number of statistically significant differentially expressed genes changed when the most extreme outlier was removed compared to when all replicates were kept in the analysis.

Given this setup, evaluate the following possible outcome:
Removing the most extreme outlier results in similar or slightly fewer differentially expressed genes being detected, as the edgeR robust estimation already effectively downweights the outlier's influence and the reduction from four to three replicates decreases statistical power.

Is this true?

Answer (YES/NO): NO